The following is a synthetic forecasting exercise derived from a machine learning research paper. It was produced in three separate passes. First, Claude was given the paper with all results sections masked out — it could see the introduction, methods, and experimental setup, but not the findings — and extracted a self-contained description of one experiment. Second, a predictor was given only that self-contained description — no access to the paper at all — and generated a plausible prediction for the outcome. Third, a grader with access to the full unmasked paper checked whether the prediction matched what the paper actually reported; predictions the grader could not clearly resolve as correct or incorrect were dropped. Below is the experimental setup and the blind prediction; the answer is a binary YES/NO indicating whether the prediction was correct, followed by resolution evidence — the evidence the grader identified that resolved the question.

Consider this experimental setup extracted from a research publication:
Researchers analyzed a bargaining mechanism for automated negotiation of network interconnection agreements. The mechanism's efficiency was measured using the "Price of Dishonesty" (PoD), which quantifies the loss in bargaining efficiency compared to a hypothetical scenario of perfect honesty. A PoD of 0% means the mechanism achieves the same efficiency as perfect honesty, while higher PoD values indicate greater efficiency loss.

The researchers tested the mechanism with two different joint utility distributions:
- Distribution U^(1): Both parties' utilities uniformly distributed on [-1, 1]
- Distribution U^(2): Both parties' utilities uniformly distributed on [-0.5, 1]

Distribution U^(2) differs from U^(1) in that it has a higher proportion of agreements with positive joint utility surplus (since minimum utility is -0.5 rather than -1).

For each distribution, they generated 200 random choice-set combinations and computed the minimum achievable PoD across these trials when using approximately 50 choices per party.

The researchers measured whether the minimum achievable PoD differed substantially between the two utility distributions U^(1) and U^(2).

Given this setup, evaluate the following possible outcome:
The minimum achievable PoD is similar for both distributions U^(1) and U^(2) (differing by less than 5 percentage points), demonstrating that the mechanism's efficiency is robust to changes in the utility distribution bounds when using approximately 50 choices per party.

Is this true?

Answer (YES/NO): YES